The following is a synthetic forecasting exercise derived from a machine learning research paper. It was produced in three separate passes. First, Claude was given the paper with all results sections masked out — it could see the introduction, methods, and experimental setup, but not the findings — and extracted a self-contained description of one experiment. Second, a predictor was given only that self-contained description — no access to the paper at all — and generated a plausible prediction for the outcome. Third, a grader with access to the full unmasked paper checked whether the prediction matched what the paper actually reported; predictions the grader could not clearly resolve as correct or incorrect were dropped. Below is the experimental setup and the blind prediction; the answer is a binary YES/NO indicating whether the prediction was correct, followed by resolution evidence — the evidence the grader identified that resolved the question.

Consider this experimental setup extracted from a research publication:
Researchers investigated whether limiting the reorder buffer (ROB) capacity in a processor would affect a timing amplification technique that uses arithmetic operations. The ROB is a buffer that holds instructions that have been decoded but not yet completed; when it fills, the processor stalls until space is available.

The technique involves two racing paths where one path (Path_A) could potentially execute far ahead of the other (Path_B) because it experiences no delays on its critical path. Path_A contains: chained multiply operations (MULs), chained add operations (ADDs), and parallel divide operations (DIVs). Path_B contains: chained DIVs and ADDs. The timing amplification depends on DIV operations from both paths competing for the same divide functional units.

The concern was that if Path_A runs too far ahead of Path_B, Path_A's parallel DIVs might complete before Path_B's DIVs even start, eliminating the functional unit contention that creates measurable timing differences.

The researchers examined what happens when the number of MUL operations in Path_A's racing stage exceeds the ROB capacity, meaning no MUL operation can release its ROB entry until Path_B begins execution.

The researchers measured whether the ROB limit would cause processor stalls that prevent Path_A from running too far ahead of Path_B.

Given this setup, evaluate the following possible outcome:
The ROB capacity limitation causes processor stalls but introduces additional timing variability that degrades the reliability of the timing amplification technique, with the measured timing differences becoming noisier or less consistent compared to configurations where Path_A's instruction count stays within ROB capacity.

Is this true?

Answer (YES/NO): NO